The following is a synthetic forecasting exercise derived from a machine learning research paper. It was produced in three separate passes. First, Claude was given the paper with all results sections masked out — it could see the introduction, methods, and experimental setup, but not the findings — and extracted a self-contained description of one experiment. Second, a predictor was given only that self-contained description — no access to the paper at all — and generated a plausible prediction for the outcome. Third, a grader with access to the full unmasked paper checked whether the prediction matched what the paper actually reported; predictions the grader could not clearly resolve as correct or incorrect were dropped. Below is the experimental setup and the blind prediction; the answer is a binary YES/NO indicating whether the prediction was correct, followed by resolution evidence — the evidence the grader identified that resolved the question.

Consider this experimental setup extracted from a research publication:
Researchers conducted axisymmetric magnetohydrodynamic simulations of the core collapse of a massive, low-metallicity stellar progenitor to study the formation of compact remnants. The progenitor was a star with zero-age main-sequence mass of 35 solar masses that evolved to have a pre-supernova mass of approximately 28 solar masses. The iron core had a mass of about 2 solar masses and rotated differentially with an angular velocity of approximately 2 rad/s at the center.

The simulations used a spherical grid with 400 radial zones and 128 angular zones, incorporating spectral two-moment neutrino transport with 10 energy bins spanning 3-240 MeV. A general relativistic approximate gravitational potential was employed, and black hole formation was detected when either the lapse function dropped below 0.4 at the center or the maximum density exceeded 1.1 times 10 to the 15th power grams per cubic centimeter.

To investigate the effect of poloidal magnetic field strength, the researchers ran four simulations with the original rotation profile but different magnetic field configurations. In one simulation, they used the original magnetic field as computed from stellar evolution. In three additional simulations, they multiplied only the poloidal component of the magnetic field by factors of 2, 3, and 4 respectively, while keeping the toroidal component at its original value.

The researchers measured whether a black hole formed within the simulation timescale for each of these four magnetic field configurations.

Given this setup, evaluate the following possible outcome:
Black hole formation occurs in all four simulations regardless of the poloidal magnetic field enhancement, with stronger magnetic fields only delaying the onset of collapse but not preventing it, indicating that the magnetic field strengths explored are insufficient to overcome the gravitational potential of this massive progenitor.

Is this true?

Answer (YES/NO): NO